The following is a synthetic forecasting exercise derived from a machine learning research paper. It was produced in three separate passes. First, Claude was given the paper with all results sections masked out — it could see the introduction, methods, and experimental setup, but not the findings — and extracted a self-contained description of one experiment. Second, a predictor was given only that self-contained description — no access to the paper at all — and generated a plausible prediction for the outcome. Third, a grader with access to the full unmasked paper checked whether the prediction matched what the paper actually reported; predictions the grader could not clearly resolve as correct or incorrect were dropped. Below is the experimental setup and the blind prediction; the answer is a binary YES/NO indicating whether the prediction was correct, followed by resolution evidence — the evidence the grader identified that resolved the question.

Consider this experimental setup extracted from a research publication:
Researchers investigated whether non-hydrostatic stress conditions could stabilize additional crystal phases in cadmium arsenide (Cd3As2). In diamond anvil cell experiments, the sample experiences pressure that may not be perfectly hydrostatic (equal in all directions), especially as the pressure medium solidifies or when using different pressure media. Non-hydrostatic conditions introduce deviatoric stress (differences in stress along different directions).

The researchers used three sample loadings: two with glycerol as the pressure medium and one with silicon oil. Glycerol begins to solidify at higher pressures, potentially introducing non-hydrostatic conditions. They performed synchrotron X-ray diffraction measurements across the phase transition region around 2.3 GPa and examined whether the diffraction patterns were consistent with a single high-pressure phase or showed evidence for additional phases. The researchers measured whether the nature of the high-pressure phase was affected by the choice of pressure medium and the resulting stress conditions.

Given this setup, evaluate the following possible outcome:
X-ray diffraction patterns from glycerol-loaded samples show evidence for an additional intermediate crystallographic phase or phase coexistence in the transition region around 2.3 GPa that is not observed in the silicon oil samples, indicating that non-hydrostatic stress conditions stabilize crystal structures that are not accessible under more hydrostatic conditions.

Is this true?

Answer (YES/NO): NO